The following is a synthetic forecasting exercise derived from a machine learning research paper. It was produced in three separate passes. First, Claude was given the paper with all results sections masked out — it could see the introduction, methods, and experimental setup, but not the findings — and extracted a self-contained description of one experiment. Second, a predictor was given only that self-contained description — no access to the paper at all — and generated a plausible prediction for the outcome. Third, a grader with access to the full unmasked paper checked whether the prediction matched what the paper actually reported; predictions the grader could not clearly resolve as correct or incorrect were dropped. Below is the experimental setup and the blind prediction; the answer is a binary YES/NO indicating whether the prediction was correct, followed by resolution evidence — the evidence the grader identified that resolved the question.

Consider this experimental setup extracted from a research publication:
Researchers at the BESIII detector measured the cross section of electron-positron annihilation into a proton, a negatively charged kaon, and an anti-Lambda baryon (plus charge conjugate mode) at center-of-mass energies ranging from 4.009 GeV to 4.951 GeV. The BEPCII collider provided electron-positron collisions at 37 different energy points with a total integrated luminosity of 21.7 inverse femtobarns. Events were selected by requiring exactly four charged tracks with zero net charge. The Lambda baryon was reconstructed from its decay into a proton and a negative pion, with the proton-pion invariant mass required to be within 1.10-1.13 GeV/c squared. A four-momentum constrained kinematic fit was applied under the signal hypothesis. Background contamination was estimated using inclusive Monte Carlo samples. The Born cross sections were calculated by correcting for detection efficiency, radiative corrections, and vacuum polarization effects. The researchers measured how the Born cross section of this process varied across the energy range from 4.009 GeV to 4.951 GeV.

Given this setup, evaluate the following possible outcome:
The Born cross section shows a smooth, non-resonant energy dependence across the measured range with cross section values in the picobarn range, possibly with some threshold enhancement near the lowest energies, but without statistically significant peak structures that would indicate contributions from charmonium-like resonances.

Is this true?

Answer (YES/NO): YES